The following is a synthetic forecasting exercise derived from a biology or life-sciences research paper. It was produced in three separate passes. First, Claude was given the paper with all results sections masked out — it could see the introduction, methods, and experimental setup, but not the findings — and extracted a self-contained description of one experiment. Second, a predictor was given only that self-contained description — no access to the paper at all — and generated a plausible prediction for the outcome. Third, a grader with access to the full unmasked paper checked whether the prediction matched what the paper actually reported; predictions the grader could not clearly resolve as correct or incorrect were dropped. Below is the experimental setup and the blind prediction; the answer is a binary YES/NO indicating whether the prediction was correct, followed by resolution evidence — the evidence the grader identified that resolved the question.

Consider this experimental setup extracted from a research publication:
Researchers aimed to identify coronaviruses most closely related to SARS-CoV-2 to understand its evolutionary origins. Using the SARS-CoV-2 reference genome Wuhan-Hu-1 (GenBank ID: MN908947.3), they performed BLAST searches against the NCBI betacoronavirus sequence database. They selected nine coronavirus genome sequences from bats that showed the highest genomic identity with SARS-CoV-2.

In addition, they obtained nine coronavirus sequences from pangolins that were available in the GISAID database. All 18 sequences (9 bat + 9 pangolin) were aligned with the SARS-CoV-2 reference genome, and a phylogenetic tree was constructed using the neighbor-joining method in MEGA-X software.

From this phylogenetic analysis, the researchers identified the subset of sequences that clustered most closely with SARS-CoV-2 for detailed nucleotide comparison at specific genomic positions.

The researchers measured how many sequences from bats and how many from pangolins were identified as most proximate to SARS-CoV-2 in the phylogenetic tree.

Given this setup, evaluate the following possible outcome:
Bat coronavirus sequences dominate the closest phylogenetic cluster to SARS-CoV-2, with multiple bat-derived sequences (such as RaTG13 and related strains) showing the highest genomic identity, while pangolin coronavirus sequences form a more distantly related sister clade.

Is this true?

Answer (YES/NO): NO